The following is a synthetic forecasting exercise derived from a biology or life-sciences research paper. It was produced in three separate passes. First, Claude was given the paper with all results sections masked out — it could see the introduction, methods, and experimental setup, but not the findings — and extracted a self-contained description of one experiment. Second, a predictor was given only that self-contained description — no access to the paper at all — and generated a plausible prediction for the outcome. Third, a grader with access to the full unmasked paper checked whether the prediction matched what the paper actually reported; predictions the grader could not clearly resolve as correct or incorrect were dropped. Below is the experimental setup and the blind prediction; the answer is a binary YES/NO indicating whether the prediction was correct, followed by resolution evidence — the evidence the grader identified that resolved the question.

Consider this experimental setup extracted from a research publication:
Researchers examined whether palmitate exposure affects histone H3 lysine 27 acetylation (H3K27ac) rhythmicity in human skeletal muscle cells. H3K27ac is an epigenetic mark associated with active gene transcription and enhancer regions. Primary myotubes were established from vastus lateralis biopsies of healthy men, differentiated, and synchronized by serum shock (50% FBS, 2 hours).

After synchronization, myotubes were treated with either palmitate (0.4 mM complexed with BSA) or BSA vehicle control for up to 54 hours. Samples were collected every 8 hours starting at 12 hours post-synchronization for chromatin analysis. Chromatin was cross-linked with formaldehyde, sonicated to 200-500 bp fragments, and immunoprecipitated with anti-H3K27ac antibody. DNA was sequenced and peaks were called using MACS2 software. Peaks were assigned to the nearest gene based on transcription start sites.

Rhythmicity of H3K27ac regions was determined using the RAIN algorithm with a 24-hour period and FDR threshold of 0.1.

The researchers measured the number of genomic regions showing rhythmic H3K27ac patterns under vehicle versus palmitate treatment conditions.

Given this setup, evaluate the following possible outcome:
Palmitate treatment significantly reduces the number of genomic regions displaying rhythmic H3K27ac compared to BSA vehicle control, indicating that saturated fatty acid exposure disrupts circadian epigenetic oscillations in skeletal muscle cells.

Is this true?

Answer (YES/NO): NO